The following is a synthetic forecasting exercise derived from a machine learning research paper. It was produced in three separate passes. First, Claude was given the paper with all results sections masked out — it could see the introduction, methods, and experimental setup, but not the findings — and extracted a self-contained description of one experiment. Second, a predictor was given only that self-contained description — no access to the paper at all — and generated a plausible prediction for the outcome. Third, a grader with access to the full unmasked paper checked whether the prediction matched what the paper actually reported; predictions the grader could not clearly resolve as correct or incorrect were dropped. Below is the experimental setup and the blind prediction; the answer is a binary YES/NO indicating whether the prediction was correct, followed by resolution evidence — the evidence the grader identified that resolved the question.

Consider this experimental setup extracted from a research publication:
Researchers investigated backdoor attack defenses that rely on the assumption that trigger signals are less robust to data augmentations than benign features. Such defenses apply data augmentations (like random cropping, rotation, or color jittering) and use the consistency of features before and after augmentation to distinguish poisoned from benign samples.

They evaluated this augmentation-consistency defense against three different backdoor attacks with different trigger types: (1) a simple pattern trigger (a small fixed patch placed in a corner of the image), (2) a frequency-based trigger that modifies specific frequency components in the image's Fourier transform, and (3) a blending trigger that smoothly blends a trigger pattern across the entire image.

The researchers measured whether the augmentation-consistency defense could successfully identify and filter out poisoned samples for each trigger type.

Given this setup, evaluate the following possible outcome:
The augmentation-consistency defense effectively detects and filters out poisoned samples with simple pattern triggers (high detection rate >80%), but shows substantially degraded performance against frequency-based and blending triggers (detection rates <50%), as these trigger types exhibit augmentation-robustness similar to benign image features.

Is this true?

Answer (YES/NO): NO